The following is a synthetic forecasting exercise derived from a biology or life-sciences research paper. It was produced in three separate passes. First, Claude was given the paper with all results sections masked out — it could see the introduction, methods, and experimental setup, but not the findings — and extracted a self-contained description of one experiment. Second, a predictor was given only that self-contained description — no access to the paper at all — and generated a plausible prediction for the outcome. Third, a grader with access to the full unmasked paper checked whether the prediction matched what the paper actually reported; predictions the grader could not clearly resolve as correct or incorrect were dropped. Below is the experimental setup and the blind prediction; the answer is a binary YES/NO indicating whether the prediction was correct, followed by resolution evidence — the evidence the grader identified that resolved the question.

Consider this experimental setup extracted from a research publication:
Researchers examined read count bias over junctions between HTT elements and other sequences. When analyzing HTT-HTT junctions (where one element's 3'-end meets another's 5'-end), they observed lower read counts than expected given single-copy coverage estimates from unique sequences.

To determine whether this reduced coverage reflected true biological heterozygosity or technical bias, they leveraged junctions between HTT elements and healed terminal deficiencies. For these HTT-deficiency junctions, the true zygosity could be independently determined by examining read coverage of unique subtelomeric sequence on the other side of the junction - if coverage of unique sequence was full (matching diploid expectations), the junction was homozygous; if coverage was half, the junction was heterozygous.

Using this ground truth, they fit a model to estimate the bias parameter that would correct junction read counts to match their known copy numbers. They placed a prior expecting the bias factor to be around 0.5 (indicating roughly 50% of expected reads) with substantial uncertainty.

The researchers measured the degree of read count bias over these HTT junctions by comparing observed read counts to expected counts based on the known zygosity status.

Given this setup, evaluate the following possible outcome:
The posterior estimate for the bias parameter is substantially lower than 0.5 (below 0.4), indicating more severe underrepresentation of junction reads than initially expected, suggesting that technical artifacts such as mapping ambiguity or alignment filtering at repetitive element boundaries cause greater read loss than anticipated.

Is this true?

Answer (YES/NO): NO